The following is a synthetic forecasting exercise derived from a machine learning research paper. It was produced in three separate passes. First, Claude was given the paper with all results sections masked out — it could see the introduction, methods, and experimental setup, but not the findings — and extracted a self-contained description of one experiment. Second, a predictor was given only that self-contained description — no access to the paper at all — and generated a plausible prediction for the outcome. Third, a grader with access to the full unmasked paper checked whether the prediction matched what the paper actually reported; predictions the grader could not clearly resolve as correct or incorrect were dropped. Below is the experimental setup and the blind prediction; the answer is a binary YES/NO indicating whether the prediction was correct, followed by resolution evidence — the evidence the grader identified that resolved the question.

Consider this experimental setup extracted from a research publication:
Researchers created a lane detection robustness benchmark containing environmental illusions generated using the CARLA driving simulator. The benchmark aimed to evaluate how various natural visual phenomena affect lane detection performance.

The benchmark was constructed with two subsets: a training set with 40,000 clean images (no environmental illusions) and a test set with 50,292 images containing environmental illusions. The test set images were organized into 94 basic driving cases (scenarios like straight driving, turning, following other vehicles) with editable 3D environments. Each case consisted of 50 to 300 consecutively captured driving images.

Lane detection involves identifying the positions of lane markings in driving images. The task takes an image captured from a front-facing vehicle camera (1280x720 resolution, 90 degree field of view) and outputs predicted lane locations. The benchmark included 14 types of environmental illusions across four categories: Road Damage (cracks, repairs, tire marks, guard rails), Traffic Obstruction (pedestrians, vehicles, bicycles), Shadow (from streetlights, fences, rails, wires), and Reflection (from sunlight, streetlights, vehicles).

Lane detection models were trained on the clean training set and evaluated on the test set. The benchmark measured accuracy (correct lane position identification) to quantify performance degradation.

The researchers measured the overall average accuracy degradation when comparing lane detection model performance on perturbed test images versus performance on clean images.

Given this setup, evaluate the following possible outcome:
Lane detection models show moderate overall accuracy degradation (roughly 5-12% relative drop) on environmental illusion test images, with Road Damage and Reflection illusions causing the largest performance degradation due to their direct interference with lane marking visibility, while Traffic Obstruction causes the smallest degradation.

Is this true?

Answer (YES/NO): NO